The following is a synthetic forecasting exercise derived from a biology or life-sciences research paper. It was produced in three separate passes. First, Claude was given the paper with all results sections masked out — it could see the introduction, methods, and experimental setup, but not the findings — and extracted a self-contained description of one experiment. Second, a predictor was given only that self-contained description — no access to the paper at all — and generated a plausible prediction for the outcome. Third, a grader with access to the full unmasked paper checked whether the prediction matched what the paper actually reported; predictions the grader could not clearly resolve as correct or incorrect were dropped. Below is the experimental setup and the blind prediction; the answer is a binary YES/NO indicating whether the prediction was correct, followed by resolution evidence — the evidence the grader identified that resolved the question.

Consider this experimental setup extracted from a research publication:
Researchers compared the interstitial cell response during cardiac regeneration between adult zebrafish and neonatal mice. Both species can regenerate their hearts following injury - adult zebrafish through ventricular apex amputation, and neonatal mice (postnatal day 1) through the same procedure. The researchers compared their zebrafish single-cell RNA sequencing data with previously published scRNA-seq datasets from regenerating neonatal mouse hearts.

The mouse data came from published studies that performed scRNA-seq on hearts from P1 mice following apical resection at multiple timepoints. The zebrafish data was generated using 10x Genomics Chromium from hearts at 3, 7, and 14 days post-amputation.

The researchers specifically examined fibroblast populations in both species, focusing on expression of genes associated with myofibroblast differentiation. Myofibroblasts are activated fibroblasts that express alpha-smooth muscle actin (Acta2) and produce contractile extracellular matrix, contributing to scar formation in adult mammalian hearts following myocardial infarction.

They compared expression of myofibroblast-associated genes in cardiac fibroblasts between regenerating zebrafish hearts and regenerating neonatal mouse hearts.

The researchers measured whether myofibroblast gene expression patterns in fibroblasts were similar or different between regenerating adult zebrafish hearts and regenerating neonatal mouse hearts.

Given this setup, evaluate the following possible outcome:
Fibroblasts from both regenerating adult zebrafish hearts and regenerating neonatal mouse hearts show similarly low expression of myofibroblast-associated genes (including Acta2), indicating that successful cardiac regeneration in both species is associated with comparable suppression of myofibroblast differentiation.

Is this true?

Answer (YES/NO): NO